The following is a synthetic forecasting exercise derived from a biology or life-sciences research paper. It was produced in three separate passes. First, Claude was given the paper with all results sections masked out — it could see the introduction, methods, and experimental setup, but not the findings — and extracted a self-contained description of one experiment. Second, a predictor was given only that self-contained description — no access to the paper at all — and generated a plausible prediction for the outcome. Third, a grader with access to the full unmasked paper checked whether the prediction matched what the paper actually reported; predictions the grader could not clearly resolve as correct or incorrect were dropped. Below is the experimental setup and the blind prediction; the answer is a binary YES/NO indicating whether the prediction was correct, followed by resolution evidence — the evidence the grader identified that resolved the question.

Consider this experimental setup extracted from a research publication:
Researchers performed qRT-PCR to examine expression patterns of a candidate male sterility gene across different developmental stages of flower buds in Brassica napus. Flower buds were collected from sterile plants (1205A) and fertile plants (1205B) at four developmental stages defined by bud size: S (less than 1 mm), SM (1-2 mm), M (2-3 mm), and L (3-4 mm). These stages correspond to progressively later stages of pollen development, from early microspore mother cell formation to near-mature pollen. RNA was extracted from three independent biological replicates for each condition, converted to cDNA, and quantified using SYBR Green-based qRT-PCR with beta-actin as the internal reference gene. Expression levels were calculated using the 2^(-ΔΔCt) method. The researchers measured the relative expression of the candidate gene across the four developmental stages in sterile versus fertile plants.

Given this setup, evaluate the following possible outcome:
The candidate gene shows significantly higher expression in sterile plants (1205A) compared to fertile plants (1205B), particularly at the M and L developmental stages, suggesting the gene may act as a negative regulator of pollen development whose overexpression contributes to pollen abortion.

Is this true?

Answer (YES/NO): YES